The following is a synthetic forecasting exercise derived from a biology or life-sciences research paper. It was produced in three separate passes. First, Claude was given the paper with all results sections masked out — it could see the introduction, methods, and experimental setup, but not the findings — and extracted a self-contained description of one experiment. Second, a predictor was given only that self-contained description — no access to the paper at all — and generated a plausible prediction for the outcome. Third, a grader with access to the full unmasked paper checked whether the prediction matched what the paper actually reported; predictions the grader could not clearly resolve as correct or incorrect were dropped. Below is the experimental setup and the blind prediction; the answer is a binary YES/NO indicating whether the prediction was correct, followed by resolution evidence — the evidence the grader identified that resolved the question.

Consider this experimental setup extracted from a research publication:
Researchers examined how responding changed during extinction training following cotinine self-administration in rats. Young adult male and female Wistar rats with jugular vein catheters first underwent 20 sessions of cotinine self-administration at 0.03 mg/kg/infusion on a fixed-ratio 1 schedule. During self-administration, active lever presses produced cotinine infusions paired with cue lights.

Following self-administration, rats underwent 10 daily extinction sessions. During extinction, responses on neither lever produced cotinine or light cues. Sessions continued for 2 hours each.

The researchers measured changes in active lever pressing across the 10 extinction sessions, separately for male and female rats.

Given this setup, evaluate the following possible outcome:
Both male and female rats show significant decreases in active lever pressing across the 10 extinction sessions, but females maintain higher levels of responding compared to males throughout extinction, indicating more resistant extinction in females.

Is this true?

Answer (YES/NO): NO